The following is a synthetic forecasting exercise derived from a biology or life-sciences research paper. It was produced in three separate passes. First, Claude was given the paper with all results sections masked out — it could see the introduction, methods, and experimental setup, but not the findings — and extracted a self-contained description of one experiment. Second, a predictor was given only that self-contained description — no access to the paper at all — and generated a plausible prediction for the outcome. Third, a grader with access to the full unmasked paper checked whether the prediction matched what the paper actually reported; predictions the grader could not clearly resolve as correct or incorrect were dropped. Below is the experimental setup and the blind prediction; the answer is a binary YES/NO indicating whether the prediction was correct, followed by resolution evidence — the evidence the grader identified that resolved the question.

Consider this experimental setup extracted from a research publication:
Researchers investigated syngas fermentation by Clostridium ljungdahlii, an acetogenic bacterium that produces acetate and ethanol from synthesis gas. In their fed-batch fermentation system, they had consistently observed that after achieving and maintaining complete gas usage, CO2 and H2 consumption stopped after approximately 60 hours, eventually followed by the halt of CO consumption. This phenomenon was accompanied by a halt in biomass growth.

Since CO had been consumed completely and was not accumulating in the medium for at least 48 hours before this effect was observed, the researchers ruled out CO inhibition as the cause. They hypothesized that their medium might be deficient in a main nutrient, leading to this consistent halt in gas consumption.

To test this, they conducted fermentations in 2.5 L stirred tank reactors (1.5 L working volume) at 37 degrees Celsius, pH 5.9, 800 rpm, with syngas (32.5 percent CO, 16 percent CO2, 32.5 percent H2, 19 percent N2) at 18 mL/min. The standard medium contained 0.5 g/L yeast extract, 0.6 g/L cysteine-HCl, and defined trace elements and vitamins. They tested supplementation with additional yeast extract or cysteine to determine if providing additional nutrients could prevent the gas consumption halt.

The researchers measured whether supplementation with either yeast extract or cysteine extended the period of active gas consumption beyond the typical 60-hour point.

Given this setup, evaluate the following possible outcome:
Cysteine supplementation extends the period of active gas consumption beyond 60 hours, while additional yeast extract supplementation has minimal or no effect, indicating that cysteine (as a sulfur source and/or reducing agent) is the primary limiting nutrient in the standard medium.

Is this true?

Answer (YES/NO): NO